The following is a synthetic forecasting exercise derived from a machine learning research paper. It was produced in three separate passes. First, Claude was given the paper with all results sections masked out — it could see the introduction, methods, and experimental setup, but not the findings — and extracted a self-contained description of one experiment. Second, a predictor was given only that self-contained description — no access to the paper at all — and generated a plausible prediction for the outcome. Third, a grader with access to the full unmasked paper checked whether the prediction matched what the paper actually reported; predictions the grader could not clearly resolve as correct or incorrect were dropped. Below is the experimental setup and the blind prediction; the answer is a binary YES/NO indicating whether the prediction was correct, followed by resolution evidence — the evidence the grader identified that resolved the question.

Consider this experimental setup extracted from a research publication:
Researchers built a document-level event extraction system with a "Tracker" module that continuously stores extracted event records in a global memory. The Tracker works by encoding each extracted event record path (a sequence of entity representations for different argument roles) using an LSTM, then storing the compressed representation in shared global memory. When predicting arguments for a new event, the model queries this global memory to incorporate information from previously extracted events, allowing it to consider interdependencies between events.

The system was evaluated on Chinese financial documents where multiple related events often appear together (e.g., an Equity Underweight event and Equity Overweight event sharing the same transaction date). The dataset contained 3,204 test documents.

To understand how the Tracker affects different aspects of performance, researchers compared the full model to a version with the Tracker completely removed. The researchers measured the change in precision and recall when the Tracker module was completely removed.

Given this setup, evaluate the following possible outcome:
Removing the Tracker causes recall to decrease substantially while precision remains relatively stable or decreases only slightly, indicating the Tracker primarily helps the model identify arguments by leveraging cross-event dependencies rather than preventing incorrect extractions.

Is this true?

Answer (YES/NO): NO